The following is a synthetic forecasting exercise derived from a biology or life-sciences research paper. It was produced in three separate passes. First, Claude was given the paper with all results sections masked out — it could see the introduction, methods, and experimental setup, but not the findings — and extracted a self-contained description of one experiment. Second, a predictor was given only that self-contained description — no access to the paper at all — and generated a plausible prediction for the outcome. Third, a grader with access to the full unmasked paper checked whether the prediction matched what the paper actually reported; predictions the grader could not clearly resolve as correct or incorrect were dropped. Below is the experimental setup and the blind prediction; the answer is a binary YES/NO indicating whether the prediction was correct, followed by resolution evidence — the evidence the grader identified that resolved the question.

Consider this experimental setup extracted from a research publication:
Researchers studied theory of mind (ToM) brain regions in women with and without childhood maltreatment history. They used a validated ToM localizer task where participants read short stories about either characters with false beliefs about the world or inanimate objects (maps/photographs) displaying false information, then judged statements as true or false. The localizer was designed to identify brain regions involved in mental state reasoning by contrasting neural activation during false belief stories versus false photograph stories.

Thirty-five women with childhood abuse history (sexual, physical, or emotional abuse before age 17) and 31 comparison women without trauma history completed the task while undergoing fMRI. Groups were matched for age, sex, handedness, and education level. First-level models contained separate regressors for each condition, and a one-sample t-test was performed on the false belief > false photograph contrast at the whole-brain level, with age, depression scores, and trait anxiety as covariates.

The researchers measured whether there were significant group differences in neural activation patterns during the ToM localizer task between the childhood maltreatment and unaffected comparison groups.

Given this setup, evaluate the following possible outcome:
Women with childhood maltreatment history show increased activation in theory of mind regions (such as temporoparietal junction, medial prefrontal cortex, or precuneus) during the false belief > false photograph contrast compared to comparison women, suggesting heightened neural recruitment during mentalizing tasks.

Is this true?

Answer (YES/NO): NO